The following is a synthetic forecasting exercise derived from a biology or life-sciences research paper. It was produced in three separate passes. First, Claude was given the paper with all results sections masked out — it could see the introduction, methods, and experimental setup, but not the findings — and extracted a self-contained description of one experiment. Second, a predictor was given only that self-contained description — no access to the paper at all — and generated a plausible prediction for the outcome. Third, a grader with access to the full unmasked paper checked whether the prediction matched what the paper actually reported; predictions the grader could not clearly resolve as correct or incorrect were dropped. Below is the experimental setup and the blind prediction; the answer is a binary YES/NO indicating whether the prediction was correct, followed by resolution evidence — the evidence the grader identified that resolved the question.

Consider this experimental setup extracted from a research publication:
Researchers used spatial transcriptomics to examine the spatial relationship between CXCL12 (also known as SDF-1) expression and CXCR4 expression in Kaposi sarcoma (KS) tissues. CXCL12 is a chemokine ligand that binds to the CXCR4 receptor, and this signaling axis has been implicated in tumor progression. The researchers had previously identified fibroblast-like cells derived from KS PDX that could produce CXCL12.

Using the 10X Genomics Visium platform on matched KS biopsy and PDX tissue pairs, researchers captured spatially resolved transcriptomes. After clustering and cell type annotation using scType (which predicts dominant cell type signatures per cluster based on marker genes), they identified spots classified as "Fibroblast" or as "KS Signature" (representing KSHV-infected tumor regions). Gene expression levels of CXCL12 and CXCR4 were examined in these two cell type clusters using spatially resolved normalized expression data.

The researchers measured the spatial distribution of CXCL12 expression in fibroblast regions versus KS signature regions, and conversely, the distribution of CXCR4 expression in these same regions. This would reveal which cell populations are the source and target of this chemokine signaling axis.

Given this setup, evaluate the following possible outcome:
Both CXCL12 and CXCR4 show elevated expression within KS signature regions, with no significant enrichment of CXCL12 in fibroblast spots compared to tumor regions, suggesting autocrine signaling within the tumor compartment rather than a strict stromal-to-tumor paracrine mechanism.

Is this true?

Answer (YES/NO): NO